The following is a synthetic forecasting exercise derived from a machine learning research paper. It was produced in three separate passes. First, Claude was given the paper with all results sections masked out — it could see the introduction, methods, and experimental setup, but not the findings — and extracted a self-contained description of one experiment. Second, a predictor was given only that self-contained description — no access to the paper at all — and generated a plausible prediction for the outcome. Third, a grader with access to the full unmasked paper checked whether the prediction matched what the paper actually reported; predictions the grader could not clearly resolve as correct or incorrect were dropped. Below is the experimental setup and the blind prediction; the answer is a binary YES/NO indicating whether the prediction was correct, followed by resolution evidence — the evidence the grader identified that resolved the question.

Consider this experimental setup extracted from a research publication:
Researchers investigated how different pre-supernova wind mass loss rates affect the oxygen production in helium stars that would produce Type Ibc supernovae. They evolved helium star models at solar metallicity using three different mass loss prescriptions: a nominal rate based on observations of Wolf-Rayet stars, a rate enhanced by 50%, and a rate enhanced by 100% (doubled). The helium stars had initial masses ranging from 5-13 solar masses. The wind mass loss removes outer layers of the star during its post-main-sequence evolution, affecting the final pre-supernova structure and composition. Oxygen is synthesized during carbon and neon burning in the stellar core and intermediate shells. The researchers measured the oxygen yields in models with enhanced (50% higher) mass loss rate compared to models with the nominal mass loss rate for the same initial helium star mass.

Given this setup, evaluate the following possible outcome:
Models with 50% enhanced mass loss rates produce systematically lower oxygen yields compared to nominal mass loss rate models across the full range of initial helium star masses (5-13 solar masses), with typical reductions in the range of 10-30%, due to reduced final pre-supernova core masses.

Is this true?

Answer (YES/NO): NO